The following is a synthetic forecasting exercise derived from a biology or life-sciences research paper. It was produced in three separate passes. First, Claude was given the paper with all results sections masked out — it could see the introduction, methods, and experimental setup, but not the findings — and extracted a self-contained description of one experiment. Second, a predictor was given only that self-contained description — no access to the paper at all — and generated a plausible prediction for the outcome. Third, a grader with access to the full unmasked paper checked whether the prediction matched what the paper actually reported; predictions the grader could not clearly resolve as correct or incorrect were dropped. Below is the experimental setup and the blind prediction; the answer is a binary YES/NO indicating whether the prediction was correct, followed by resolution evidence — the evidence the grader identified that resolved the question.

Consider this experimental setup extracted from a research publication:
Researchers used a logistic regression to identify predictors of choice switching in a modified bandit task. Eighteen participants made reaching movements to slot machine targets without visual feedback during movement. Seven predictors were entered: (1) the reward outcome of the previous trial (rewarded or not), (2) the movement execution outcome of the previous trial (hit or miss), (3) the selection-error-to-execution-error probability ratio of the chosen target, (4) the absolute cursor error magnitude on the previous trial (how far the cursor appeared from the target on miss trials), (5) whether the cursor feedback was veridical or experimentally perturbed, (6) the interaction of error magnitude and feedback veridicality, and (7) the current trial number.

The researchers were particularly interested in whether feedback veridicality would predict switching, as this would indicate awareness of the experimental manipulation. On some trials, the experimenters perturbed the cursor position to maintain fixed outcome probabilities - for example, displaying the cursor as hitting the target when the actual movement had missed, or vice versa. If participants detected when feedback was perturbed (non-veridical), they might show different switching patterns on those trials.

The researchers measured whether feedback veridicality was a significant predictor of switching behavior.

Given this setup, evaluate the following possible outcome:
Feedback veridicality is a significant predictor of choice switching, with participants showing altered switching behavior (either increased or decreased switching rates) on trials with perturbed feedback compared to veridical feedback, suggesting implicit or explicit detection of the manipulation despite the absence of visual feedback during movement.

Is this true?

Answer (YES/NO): NO